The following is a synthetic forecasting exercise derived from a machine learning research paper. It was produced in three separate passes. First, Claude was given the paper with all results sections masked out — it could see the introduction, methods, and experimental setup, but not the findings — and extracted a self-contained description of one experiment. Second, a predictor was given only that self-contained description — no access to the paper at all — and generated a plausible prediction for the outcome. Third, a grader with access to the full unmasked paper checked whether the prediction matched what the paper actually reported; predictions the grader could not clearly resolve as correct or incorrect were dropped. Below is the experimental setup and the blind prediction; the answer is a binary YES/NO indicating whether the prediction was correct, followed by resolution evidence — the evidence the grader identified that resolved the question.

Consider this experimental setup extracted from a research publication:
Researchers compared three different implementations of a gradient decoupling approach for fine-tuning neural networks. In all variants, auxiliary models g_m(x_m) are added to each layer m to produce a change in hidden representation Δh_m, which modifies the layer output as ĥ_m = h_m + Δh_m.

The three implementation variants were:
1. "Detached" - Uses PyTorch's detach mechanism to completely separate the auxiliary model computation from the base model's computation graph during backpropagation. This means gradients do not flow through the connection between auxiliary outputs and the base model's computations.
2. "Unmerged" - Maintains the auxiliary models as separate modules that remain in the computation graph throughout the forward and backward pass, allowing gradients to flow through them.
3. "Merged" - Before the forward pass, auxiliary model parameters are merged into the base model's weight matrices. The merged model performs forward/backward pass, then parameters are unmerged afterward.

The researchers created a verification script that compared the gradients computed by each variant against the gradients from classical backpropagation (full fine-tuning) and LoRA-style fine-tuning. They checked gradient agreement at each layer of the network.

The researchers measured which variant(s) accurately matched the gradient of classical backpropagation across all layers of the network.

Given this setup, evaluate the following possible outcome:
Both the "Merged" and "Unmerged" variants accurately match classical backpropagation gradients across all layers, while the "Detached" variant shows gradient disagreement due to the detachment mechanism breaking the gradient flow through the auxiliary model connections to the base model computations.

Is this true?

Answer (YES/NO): YES